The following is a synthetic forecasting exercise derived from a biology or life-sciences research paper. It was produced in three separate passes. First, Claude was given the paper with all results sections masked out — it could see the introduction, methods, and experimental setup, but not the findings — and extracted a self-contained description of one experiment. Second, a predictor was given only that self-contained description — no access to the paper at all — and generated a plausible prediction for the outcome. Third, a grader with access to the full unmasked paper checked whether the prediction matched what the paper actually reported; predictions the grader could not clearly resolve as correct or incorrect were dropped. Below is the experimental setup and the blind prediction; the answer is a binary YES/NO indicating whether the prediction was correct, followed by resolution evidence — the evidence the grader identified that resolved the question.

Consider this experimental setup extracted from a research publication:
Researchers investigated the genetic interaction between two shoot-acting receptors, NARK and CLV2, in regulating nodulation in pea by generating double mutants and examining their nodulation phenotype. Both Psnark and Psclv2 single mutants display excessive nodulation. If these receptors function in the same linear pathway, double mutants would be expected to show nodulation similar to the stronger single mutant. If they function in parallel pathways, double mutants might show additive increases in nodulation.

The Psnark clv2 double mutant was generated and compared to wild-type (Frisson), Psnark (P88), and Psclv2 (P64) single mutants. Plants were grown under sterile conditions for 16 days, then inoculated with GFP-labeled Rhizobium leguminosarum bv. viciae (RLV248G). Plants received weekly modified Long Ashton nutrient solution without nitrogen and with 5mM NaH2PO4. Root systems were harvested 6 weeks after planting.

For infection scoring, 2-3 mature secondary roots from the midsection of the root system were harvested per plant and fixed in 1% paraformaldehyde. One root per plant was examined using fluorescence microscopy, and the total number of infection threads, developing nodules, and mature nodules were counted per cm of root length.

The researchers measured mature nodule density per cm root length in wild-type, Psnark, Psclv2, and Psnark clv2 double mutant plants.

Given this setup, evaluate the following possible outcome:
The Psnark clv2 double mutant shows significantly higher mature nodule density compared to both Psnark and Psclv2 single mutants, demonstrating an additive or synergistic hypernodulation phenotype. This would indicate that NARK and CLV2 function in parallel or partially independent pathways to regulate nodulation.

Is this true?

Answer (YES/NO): NO